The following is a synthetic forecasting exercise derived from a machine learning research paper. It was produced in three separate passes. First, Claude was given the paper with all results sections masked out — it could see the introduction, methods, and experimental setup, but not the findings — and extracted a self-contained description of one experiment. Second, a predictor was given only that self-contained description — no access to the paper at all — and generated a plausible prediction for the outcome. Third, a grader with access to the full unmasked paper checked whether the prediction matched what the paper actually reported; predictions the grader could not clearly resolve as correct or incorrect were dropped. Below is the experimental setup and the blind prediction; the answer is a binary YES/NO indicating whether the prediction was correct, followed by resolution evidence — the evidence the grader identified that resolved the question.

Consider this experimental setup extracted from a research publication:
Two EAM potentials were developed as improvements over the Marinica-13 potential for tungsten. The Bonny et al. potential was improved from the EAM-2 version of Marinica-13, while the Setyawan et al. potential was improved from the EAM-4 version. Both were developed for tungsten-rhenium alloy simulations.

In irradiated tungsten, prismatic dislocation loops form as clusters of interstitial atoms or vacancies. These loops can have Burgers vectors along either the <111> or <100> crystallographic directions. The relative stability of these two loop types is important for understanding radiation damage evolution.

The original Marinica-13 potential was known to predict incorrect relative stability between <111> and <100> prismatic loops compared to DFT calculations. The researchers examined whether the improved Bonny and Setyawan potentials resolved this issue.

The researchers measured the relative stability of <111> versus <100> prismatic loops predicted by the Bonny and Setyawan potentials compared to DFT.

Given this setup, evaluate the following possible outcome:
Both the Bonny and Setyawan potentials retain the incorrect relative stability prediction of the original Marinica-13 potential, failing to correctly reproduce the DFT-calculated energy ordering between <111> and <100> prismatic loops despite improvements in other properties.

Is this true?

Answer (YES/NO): YES